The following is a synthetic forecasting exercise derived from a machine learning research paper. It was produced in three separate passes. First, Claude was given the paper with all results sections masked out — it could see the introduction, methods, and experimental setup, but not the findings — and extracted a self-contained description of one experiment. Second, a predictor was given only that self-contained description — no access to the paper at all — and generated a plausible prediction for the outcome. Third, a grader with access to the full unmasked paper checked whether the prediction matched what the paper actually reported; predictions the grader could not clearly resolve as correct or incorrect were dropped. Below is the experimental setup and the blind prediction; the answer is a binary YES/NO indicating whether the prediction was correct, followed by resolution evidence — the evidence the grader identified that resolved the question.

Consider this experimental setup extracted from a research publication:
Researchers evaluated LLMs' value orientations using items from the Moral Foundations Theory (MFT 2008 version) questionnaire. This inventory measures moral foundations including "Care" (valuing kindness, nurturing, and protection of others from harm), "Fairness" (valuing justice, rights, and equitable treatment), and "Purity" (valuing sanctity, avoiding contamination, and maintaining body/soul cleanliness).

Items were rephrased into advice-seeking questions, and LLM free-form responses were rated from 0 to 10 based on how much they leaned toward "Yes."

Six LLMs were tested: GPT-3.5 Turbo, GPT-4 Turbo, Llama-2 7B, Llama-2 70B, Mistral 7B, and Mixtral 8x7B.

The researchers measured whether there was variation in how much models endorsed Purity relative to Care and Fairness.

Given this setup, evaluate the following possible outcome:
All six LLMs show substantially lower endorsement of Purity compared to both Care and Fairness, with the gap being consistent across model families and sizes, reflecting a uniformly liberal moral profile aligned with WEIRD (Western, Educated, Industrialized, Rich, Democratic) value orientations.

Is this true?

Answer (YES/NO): NO